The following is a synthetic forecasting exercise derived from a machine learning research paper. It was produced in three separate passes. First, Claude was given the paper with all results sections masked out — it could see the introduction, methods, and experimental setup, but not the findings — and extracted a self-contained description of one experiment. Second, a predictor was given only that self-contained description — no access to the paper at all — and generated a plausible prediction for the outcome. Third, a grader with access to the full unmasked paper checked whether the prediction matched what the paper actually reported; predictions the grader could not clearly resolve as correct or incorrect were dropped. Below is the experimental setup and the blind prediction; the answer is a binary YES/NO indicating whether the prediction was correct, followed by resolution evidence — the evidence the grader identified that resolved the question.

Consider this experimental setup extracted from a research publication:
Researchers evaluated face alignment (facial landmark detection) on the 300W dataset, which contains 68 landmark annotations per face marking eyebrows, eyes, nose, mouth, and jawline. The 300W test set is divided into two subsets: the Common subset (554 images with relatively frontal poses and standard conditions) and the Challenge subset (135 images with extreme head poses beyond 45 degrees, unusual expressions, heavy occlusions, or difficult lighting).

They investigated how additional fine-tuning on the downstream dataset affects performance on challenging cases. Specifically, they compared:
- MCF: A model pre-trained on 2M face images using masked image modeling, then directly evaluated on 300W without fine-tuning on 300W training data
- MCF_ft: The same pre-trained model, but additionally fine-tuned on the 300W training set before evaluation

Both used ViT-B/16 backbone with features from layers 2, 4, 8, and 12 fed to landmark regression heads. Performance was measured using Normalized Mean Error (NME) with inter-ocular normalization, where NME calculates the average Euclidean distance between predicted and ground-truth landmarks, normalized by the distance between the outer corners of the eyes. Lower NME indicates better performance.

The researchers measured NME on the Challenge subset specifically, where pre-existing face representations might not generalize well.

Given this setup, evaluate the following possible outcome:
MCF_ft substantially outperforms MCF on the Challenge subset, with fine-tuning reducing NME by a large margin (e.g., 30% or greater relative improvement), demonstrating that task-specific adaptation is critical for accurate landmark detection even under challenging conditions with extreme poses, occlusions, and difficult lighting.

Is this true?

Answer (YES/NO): NO